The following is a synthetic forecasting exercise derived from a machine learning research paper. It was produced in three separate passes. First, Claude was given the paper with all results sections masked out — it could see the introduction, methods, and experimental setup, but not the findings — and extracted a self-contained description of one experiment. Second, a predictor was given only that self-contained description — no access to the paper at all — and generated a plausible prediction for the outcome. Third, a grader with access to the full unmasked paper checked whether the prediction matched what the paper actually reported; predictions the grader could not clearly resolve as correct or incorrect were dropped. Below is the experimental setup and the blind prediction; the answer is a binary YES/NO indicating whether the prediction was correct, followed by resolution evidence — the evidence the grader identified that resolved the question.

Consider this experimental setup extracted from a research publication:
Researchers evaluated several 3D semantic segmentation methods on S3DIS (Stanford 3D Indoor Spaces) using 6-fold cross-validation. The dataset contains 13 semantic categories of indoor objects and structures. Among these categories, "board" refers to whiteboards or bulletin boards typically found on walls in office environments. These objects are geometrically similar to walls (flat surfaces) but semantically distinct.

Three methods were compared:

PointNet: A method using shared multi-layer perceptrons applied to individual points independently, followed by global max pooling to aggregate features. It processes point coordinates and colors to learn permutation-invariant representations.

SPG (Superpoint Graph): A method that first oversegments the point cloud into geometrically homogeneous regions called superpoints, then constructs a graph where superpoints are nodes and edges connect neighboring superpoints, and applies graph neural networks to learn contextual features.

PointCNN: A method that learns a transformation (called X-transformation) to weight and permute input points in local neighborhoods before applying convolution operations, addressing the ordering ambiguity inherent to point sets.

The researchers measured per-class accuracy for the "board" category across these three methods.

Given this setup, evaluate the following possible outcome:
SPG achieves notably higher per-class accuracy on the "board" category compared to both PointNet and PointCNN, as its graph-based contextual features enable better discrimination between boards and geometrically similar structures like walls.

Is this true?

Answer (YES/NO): NO